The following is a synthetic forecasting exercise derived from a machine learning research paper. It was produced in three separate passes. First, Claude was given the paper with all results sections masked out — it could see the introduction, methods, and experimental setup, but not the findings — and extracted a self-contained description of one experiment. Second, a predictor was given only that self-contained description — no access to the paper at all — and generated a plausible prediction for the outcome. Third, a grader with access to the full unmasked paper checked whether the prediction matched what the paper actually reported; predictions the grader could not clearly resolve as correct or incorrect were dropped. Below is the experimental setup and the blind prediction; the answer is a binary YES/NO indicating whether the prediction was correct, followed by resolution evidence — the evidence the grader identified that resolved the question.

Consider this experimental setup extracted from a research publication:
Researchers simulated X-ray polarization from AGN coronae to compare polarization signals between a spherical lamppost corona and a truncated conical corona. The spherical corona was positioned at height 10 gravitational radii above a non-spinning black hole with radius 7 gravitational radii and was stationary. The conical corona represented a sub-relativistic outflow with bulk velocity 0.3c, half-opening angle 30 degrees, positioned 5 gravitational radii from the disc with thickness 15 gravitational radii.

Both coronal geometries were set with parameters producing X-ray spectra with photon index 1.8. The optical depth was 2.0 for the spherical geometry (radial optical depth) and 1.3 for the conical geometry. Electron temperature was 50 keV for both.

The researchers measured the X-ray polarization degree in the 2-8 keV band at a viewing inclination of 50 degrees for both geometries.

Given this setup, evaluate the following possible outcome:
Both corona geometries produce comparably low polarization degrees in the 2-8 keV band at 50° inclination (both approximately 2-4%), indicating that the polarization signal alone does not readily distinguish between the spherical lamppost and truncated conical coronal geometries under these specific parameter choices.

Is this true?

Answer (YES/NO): NO